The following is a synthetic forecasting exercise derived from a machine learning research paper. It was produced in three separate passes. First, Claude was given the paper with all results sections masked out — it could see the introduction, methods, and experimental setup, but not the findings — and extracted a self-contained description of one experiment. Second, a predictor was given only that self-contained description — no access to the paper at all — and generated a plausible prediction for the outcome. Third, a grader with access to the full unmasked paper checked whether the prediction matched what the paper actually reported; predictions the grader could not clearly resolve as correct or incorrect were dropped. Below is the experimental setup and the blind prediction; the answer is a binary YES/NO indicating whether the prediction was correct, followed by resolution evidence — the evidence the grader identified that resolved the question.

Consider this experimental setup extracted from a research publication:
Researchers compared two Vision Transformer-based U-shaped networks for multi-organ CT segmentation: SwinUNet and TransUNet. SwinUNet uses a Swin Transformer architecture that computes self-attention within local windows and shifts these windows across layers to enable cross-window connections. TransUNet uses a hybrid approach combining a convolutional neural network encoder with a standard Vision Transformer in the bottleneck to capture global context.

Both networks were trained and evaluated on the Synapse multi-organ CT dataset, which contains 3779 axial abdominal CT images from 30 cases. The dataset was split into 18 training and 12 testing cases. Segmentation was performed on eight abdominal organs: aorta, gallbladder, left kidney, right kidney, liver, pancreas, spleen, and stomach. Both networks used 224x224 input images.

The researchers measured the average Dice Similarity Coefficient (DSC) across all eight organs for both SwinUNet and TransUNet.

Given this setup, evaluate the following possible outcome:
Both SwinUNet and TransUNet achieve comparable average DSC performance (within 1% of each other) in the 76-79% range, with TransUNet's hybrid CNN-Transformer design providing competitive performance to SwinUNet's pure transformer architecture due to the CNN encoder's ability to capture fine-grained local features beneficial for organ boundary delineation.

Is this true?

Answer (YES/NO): NO